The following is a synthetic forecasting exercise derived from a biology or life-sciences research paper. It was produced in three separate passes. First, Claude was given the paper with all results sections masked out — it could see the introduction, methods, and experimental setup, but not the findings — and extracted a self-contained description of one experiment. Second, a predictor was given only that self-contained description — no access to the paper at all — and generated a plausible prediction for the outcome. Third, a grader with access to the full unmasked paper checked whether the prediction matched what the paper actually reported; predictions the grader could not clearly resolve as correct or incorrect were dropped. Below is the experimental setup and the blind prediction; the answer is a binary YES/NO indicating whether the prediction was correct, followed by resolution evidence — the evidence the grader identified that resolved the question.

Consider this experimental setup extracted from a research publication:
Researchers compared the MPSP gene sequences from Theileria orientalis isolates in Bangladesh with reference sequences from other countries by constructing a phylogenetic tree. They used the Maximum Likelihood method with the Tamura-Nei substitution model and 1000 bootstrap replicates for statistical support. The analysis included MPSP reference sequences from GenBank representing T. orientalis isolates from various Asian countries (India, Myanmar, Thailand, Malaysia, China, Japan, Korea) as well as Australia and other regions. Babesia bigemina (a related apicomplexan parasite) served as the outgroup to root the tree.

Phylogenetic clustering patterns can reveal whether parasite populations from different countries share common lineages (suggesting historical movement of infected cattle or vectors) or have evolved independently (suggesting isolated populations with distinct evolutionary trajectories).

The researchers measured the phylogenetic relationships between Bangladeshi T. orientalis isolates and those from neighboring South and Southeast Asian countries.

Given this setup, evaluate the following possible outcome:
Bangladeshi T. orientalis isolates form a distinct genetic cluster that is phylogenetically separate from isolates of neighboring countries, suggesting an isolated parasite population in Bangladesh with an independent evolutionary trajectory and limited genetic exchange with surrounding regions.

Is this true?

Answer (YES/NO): NO